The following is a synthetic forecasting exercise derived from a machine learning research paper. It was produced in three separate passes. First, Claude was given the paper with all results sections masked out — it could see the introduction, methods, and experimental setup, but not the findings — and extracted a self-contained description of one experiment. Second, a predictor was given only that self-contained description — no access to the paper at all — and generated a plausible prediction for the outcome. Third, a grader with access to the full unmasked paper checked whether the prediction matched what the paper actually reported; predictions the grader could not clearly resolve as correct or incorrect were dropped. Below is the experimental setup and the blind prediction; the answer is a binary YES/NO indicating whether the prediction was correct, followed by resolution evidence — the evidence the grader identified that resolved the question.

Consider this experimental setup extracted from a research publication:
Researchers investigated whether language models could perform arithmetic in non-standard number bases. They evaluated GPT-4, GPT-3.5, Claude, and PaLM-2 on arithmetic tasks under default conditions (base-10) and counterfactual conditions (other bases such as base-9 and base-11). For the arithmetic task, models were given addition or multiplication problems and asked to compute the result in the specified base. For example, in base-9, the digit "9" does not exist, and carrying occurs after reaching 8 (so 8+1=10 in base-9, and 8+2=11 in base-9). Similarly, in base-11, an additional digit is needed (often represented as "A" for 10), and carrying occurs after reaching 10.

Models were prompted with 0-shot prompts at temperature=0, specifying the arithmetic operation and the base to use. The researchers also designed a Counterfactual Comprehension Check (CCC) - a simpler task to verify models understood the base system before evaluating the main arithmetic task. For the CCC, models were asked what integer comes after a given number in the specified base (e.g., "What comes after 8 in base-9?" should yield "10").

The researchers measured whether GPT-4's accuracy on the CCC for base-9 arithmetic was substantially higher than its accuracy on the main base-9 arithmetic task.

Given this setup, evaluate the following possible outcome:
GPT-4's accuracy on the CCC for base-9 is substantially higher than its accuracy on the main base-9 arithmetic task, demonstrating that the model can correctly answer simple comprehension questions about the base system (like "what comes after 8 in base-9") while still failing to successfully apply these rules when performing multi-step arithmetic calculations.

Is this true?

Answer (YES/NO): NO